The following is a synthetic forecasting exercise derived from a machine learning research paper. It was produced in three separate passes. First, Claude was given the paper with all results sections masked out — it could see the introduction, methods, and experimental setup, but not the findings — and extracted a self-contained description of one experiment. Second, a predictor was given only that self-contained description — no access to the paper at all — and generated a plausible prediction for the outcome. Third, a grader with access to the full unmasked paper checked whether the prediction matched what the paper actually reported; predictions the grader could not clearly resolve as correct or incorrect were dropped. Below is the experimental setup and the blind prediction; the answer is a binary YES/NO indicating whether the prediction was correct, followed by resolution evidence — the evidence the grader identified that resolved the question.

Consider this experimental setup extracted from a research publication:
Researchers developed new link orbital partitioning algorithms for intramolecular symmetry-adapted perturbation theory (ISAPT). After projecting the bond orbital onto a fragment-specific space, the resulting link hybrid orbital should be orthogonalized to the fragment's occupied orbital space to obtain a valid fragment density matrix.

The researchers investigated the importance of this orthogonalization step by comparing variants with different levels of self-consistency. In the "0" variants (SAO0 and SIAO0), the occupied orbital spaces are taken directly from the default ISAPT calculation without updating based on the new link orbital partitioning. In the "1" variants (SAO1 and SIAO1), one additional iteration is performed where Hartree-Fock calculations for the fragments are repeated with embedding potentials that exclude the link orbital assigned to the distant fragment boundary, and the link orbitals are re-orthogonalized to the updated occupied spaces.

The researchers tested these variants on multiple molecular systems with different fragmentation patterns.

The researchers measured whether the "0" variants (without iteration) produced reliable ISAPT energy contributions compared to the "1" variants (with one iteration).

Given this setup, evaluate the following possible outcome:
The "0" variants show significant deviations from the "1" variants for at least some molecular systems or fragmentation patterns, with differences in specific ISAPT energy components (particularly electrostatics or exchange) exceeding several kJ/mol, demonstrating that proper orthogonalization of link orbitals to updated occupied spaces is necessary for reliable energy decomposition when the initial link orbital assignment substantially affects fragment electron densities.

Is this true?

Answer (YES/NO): NO